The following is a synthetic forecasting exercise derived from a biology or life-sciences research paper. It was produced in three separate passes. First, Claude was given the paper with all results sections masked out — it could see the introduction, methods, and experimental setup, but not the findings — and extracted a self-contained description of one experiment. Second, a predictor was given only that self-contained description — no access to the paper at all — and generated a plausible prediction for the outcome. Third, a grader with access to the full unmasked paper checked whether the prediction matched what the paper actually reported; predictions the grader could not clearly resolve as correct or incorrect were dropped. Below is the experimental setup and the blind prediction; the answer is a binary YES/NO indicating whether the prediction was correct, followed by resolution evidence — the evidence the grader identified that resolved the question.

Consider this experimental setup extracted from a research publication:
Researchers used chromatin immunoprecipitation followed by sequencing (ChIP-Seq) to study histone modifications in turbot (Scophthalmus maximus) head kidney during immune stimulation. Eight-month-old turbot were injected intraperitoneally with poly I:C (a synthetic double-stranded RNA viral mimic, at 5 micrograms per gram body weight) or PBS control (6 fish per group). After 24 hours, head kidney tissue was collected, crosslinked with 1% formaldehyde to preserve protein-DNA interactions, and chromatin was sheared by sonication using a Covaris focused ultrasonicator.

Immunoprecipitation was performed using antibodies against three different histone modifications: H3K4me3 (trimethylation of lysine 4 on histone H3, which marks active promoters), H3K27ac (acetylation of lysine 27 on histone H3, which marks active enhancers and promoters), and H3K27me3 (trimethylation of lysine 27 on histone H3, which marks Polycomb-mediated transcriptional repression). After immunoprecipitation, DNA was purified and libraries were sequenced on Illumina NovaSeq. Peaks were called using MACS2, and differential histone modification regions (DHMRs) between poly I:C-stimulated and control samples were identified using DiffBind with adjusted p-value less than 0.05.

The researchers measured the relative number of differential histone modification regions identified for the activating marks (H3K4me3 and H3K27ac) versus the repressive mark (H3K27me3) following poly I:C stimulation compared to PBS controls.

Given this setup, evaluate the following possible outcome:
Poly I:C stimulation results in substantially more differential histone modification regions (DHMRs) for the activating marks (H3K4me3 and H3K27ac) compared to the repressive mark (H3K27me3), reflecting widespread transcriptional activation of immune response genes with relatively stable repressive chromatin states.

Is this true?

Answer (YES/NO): NO